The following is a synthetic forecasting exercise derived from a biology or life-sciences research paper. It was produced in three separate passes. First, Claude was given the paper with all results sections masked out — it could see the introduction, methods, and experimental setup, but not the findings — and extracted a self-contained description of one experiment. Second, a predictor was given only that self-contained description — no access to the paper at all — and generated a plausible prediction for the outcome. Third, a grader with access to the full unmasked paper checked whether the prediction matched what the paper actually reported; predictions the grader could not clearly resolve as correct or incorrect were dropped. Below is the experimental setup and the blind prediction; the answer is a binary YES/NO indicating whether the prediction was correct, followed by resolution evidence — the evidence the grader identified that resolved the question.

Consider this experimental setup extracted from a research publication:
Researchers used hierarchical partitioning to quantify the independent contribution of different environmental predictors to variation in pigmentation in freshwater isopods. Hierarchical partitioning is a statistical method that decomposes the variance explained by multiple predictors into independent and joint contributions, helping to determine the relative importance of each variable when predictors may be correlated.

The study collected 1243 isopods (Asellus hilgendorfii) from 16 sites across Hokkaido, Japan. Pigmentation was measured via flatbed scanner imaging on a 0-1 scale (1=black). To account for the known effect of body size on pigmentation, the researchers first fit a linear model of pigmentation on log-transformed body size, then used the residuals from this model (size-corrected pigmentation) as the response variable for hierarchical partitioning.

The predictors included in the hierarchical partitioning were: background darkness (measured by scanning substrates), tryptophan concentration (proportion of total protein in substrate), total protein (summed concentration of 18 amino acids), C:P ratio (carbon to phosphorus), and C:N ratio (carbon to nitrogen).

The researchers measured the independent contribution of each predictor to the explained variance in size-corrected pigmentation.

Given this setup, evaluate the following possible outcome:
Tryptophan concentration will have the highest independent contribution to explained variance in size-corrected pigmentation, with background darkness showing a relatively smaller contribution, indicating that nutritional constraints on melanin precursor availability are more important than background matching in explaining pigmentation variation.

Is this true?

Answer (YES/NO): NO